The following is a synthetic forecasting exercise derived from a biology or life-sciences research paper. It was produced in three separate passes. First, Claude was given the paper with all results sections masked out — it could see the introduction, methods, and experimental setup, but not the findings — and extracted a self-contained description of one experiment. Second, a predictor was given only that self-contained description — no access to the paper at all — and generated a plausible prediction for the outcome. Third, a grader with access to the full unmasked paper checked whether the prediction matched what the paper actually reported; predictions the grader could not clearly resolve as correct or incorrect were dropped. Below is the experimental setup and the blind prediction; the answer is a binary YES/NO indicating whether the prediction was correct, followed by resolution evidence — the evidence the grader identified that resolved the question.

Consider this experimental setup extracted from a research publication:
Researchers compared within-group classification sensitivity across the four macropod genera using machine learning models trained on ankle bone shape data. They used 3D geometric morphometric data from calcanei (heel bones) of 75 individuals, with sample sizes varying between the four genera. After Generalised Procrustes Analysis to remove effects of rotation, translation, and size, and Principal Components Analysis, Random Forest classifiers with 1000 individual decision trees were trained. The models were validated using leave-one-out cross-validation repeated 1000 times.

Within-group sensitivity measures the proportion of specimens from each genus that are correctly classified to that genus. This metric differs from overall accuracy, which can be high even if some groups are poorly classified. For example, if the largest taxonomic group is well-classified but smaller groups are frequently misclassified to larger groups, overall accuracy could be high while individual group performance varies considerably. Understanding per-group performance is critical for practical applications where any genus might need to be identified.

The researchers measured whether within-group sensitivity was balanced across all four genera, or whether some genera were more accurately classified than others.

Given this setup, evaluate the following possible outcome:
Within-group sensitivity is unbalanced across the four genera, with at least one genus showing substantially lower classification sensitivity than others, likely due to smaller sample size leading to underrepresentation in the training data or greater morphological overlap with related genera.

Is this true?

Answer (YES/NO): YES